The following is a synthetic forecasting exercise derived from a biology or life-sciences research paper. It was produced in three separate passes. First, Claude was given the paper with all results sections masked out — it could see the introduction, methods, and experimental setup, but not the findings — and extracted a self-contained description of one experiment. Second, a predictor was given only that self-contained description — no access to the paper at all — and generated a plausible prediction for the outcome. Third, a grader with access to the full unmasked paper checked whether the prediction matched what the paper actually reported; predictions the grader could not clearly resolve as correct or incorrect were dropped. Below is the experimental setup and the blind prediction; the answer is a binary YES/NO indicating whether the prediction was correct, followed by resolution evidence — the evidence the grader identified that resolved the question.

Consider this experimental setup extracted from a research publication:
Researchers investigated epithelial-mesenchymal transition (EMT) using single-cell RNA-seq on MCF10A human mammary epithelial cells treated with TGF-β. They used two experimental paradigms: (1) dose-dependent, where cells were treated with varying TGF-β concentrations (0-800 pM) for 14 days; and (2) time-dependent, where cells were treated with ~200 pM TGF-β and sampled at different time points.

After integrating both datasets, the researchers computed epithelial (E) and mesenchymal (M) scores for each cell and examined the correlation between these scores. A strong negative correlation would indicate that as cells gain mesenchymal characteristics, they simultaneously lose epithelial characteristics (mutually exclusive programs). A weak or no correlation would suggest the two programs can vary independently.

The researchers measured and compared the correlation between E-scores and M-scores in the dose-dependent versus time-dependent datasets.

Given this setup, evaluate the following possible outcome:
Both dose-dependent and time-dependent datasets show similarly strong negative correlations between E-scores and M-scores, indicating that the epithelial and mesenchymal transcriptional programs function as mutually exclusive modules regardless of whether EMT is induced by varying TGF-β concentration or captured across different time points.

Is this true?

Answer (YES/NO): NO